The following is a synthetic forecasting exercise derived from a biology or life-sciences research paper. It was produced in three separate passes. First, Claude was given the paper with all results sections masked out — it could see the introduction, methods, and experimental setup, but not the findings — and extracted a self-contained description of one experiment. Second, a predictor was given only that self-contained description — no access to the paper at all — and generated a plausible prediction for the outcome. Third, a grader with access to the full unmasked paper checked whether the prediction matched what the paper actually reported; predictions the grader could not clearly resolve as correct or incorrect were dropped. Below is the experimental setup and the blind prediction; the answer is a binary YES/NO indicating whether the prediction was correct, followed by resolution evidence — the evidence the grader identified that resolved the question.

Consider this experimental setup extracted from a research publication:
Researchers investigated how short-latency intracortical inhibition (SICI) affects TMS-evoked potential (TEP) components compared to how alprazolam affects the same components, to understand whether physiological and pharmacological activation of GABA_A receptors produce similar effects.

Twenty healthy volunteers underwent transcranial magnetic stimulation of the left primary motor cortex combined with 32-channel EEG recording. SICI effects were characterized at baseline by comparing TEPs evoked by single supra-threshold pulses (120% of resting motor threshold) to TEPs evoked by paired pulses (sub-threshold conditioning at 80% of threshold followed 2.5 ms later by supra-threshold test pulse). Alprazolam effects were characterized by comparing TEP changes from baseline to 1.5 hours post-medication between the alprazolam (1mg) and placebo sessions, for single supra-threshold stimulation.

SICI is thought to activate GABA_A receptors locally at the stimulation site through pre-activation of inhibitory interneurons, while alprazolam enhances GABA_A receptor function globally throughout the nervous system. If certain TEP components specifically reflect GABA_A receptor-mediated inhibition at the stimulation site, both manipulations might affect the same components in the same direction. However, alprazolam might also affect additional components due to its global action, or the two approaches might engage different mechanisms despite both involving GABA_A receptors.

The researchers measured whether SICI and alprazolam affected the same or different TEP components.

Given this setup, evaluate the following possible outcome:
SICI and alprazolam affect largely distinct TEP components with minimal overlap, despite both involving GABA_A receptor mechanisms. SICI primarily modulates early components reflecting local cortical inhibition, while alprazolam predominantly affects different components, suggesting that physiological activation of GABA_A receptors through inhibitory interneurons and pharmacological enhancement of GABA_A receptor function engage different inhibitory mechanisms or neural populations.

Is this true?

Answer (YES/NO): NO